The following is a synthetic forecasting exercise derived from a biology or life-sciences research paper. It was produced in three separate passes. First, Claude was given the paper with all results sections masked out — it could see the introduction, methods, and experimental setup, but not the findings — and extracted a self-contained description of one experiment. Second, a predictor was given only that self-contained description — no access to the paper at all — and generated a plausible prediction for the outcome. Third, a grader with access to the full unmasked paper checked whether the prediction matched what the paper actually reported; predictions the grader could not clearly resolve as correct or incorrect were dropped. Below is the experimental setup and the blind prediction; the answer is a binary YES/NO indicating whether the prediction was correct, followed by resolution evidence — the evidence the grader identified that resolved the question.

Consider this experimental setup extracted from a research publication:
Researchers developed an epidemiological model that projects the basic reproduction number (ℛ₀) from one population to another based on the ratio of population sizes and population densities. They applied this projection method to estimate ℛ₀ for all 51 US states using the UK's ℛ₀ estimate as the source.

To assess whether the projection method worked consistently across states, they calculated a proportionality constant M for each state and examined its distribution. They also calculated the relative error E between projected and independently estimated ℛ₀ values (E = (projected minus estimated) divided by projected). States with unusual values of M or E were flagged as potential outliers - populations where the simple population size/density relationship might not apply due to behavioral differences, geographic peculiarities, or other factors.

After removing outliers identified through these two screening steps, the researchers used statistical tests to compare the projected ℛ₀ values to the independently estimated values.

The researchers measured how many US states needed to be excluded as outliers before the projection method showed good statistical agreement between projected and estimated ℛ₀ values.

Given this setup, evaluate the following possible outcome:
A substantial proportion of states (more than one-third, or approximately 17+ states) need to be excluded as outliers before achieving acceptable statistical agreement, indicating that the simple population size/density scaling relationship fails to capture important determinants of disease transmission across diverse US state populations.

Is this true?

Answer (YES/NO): NO